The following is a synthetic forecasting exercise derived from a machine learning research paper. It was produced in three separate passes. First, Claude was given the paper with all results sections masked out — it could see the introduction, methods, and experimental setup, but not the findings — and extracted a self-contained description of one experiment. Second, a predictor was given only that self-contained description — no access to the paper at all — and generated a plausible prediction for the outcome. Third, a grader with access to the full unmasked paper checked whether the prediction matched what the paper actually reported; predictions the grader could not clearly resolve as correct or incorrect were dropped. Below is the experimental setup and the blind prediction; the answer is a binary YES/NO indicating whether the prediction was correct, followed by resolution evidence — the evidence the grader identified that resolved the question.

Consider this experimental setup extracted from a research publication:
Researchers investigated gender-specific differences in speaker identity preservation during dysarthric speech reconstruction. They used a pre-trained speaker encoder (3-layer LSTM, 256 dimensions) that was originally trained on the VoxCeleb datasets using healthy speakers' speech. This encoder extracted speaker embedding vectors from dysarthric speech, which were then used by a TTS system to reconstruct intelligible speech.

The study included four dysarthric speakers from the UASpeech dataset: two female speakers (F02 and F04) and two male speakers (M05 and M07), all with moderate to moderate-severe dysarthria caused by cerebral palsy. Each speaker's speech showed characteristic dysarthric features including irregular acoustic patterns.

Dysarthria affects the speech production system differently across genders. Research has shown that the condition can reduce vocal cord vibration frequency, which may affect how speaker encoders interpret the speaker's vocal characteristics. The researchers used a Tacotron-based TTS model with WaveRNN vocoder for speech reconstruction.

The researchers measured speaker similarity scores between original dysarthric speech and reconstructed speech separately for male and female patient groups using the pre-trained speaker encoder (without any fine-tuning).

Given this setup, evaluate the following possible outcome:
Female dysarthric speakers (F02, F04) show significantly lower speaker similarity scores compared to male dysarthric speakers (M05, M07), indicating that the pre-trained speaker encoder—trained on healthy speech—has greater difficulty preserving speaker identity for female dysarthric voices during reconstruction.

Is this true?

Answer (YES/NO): YES